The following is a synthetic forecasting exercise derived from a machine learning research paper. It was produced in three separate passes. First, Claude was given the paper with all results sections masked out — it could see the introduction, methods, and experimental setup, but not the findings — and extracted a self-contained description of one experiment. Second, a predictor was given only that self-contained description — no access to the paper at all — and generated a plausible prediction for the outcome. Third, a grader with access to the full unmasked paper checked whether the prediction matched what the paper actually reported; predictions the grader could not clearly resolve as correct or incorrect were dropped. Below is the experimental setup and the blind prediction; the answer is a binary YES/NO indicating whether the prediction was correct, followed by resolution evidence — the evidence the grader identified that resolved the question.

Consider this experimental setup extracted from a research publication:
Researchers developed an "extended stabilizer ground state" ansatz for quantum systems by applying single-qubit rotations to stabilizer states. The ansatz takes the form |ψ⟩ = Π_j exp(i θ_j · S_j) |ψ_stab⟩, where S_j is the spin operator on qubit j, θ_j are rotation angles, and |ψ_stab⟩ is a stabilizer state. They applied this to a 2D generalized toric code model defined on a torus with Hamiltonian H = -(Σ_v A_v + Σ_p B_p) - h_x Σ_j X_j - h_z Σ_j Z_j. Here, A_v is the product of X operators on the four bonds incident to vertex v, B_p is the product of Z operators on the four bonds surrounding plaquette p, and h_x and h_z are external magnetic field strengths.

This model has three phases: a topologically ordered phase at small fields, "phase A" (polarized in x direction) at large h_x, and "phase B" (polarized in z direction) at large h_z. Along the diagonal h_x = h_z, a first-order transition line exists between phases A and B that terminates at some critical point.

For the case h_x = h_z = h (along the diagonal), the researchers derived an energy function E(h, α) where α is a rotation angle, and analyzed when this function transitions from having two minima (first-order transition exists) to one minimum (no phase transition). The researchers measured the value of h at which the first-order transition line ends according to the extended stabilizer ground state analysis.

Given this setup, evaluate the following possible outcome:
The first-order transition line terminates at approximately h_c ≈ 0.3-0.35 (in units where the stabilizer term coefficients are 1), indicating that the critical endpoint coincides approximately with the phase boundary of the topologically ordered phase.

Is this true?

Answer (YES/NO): NO